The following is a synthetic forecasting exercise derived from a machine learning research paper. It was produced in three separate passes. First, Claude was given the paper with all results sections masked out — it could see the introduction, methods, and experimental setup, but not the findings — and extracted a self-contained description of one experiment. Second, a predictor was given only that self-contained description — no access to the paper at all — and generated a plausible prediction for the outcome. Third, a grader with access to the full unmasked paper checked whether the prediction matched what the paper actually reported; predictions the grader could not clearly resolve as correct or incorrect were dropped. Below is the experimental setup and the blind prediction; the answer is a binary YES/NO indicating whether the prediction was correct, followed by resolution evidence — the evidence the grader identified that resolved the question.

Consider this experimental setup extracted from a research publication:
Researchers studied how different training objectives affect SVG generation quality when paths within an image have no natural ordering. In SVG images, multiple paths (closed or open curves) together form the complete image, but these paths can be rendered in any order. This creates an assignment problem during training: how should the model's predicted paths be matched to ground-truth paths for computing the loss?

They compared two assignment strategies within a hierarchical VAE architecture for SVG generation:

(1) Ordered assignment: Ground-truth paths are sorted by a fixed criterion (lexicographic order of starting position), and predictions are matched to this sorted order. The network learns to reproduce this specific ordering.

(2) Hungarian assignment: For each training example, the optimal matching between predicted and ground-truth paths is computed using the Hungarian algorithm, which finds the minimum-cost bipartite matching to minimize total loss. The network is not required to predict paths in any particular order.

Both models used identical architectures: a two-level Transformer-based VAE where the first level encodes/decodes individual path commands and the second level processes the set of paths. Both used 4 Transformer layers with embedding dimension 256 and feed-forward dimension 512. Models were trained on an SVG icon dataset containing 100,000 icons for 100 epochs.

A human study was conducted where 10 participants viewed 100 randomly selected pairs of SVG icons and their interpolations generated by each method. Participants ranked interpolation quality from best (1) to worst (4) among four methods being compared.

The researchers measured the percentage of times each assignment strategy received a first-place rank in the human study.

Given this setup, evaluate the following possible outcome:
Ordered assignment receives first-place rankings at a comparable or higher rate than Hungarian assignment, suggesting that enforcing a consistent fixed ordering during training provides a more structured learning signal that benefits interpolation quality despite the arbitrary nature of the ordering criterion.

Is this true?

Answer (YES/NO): YES